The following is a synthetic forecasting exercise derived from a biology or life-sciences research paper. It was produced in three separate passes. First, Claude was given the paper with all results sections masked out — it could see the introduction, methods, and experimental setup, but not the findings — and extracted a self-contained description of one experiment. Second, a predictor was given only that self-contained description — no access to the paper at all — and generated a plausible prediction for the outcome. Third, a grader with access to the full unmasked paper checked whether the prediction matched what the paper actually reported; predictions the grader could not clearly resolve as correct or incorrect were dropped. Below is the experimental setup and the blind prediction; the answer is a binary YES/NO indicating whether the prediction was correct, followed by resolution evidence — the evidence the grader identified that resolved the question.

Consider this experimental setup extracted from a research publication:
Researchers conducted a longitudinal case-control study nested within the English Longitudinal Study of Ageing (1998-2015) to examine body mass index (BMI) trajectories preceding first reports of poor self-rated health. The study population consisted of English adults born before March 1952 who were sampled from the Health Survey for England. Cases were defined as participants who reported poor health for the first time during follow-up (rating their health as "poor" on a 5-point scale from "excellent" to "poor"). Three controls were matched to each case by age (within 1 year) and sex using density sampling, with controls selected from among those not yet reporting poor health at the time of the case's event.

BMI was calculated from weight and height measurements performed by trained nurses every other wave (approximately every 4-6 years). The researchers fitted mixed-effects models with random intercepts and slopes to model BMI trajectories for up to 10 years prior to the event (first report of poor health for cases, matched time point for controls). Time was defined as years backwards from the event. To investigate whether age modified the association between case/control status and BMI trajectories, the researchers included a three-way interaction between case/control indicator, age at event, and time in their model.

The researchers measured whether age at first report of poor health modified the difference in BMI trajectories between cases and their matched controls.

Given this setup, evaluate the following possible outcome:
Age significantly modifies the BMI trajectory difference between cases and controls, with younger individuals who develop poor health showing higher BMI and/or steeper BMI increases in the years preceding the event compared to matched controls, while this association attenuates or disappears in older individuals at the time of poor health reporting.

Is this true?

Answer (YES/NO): YES